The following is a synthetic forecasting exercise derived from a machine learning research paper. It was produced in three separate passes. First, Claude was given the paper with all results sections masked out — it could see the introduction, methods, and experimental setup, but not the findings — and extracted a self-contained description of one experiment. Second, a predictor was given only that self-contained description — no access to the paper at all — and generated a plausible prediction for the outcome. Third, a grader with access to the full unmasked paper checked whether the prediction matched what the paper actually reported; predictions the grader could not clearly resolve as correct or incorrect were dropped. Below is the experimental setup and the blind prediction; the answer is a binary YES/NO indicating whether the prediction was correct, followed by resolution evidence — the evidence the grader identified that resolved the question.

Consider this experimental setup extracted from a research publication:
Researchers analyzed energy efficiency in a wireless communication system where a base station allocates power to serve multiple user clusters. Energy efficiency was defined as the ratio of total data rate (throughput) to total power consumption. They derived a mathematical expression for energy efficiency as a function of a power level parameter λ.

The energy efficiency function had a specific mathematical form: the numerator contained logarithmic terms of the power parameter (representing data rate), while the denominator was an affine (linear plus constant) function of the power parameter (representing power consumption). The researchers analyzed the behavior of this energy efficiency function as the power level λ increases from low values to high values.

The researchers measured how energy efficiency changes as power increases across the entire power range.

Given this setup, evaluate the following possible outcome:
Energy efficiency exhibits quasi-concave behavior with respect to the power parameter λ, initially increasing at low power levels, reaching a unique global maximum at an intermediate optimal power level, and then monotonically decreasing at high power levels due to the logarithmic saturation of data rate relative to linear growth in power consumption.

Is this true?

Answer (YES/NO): YES